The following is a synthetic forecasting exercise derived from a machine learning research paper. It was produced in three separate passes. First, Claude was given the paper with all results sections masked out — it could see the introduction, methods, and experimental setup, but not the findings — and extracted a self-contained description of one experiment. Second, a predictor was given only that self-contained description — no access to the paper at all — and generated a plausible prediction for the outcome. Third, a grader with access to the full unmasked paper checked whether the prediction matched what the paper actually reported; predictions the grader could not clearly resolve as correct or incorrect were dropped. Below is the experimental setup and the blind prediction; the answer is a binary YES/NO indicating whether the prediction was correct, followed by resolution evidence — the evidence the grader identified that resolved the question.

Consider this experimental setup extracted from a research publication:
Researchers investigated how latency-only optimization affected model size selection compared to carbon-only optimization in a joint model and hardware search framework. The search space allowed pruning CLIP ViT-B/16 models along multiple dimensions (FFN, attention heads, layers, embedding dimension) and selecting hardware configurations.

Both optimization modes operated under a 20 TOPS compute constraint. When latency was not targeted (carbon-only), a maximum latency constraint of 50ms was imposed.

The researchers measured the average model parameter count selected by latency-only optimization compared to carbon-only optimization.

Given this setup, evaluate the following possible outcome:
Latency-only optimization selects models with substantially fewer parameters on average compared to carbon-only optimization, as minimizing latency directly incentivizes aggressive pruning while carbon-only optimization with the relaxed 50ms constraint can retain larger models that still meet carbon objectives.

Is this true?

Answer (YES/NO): NO